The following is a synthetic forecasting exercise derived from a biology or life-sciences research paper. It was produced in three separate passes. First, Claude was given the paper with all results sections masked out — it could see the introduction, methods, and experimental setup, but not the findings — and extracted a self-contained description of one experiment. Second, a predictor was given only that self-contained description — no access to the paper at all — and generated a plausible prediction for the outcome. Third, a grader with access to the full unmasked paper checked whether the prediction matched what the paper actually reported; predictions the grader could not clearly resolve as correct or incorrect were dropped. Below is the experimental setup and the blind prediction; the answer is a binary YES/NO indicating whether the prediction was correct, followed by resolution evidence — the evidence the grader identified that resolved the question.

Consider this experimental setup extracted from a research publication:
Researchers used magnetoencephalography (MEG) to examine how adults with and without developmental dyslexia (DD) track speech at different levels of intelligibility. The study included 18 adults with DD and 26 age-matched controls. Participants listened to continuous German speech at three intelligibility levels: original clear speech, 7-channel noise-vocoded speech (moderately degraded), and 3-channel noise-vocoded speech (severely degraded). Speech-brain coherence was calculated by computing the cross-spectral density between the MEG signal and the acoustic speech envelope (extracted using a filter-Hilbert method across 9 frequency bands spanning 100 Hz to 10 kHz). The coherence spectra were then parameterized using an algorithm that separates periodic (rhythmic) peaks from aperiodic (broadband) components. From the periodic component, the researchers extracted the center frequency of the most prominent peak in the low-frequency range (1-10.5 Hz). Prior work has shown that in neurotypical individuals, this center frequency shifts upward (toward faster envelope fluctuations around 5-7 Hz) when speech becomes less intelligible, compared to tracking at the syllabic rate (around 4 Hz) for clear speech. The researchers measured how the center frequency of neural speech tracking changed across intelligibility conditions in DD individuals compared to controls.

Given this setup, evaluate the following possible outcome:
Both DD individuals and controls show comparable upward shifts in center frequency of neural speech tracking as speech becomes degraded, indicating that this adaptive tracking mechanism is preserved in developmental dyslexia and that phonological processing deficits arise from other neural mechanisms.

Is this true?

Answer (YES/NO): NO